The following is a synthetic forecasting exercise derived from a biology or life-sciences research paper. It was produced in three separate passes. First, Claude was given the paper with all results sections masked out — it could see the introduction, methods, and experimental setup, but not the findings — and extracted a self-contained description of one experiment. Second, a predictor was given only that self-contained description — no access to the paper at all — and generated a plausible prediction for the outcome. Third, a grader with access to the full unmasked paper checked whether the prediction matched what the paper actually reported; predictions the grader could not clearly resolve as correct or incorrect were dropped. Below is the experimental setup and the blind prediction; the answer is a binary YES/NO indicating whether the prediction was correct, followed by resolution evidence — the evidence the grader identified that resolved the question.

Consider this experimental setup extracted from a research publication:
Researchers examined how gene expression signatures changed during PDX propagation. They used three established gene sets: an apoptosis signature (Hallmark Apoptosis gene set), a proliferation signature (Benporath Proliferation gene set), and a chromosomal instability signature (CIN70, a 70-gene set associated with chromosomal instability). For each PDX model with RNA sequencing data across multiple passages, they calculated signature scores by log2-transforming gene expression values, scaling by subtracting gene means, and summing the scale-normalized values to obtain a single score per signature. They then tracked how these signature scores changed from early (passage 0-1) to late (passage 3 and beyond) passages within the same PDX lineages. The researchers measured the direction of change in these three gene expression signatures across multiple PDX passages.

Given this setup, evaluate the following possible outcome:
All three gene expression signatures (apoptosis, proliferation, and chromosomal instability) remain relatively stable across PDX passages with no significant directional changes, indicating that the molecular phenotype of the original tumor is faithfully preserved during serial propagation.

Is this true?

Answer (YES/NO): NO